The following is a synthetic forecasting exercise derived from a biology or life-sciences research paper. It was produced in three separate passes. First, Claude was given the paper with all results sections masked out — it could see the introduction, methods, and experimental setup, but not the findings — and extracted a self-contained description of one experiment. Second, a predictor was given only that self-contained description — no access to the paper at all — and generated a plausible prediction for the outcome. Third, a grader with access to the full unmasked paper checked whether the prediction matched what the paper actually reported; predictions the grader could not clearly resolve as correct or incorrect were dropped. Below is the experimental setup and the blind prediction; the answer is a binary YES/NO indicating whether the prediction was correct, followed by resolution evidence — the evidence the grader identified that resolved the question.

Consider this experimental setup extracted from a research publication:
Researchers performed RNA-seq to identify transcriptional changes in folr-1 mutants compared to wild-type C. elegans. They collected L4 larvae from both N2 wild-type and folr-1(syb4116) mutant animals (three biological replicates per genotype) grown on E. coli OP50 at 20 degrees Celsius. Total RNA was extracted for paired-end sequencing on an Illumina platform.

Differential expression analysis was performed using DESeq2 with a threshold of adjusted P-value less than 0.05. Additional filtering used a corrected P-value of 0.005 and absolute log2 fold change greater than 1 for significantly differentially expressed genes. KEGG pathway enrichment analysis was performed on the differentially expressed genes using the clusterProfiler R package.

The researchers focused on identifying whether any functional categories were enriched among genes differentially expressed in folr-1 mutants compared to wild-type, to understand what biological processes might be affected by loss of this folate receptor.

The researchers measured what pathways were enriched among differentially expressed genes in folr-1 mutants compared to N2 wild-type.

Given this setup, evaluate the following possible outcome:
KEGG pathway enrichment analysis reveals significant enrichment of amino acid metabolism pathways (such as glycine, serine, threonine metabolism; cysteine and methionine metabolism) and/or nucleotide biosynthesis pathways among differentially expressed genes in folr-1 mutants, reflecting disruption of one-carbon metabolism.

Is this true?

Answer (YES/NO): NO